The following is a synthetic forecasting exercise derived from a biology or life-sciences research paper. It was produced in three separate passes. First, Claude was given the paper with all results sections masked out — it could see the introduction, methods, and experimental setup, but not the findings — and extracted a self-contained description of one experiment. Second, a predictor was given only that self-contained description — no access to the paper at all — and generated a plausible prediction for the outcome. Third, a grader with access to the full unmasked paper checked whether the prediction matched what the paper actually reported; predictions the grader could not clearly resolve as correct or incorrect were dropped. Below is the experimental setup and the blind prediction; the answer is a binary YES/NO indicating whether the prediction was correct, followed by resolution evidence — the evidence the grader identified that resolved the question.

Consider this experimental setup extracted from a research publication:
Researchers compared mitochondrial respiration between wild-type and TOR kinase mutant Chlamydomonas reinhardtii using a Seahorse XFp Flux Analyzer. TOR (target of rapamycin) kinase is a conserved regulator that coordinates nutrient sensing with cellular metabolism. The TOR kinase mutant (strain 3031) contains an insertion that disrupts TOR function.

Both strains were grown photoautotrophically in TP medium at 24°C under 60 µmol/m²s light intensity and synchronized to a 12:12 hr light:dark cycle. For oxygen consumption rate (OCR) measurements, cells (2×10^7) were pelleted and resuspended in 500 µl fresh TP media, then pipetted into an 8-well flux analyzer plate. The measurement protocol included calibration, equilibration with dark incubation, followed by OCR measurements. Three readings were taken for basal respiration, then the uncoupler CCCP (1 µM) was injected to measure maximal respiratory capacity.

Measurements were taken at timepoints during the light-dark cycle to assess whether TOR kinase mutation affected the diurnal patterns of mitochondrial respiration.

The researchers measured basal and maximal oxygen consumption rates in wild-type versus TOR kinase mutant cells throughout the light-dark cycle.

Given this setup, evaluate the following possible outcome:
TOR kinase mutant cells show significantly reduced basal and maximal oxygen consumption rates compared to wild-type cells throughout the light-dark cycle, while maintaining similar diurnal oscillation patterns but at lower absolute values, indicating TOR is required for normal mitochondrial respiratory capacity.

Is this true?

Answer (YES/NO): NO